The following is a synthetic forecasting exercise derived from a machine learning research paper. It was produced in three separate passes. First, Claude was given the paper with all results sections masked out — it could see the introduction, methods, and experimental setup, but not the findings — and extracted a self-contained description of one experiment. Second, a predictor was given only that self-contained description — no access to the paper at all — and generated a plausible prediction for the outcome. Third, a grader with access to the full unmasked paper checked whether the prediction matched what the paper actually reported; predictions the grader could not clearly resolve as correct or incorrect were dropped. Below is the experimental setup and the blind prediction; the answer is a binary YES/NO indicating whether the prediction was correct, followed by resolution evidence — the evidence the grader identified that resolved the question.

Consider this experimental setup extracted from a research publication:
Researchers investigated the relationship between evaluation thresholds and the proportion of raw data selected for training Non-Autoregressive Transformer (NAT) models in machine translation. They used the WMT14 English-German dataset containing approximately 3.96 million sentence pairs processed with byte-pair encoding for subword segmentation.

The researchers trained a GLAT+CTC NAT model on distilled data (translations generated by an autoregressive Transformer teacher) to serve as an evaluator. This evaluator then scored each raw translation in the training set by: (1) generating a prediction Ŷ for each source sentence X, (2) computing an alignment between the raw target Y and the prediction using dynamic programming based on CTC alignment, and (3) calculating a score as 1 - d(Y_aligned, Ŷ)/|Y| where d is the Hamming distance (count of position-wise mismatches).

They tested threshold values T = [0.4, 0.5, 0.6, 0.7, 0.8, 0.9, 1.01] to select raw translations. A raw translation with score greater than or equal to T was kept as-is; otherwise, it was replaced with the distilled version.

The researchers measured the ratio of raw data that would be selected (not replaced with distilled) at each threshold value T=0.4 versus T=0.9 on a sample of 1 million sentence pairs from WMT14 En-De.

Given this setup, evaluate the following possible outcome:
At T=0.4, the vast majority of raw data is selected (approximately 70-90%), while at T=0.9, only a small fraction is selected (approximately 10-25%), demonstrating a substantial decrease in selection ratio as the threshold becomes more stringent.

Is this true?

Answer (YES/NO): NO